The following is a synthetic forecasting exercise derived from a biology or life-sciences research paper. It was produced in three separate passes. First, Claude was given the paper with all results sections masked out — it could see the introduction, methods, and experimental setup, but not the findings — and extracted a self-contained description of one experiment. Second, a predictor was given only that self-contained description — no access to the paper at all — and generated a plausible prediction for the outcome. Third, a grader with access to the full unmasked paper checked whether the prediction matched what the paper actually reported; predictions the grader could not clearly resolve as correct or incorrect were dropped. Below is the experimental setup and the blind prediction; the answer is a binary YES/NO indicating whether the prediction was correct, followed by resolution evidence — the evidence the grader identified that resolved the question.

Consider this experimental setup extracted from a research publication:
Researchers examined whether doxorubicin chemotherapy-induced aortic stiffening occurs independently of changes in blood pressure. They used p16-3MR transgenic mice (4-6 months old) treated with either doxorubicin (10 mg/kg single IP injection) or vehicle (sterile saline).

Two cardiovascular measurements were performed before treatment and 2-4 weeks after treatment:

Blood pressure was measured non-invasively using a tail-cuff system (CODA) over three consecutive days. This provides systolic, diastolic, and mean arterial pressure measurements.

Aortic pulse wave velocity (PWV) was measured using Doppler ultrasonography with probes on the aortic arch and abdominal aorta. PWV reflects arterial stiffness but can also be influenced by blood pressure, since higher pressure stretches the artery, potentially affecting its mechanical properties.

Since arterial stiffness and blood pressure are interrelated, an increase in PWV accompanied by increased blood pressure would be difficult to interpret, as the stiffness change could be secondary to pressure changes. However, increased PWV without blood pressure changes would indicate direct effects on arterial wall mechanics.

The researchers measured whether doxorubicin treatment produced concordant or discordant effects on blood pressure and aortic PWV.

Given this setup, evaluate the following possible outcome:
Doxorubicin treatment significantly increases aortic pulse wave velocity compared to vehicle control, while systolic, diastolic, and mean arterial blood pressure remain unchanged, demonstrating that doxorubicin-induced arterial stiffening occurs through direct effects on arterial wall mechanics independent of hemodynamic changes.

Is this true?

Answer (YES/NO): YES